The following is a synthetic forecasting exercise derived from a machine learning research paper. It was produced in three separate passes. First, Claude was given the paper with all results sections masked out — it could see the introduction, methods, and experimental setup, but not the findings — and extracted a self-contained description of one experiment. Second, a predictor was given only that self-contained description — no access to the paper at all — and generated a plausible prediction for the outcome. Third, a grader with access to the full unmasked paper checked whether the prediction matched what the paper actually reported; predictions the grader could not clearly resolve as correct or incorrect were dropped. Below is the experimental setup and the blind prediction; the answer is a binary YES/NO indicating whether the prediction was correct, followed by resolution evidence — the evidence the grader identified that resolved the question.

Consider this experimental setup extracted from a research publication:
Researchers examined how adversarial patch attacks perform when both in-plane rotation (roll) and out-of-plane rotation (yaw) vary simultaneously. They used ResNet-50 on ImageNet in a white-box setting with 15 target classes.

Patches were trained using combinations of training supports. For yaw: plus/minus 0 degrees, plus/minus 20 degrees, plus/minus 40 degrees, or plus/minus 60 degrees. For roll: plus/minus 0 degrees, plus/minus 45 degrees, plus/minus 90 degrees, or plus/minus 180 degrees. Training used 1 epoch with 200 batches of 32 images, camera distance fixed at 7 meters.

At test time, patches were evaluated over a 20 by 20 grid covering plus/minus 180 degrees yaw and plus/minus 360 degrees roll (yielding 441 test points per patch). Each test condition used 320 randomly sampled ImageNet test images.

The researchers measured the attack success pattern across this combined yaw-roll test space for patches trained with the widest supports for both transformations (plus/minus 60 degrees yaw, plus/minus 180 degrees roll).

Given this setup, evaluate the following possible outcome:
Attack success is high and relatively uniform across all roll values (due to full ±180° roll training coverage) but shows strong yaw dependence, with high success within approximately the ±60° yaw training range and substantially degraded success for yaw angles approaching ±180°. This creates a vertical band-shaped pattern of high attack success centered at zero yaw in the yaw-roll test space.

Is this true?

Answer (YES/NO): NO